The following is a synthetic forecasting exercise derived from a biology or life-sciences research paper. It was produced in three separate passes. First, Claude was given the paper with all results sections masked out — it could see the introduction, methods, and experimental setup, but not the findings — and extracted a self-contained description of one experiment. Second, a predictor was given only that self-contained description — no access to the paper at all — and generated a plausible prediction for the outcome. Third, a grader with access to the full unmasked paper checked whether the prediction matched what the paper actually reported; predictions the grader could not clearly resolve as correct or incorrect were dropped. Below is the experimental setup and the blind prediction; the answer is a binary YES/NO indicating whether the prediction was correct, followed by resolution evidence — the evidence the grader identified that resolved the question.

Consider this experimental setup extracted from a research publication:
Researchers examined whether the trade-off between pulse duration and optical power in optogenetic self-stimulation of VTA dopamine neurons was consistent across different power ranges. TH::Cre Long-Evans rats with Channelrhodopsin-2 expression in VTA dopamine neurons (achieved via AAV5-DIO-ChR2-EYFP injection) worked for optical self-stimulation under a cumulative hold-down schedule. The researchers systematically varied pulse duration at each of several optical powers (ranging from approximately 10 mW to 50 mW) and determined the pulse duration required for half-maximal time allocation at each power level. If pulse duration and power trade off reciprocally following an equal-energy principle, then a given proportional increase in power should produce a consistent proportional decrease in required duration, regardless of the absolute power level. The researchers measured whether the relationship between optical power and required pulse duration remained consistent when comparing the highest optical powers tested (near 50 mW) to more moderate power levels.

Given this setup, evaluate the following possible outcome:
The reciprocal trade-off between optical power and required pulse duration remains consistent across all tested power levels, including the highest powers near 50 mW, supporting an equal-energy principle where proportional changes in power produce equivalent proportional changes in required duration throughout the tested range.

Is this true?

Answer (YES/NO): NO